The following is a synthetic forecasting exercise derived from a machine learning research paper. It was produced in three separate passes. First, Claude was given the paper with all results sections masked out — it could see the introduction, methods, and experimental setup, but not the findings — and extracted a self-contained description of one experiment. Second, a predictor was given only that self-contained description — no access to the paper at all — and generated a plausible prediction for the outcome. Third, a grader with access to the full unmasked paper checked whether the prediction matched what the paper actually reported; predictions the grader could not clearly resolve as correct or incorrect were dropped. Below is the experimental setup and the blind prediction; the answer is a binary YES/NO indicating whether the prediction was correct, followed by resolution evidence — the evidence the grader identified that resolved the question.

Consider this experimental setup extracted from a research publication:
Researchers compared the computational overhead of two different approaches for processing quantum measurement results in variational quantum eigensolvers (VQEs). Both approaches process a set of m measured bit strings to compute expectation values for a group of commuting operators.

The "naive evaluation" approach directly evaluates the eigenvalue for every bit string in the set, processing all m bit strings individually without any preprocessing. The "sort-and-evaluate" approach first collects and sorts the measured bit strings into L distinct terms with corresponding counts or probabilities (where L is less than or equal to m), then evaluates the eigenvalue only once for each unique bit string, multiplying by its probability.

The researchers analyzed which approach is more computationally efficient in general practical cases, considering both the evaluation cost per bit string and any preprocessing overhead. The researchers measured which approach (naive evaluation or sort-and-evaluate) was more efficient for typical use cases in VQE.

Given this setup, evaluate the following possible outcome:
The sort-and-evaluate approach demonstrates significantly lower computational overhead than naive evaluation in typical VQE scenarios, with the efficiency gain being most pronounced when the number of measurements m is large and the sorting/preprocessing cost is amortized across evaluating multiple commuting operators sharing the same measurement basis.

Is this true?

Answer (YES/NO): YES